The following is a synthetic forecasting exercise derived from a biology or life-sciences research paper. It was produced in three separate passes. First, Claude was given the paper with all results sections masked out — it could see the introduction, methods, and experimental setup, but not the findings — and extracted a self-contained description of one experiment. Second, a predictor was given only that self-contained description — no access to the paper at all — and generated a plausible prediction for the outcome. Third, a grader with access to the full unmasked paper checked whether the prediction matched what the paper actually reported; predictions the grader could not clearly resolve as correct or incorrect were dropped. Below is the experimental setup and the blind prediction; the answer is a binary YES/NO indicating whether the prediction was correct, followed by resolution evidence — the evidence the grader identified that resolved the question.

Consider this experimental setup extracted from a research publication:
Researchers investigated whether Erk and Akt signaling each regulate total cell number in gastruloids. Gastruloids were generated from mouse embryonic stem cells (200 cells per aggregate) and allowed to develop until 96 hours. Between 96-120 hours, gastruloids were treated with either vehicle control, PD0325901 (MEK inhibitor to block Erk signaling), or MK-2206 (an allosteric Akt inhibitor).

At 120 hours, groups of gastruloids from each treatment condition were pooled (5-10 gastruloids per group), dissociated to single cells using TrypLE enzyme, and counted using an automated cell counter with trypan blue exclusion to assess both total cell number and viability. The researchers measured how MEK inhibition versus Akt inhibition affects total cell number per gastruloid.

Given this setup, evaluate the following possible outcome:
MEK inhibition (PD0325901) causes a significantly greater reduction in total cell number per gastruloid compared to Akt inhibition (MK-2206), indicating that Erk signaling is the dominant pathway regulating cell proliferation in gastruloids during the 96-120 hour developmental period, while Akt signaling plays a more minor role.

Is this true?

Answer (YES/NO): NO